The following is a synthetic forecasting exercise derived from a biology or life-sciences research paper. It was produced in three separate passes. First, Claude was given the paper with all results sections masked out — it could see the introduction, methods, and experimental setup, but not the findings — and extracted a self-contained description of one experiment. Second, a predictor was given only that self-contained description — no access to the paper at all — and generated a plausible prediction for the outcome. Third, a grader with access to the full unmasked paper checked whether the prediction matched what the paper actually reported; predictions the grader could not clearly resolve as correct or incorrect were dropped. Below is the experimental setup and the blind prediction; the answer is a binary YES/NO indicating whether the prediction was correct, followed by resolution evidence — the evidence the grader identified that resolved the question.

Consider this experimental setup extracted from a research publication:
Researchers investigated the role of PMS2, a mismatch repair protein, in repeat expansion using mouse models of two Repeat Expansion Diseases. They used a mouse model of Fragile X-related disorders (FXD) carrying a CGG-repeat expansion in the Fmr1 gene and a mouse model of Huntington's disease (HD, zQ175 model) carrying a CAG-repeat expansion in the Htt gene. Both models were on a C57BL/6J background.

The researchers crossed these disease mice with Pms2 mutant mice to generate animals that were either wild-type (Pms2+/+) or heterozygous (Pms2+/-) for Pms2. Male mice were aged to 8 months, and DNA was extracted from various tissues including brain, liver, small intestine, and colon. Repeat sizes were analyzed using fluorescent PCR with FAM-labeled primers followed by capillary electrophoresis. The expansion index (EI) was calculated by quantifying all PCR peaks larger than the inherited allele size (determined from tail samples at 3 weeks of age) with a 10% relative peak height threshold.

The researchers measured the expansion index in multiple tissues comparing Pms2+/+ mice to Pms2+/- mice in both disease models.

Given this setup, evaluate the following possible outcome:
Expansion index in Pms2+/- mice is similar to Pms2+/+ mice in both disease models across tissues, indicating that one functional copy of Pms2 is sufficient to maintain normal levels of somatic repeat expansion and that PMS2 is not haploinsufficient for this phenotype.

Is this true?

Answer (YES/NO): NO